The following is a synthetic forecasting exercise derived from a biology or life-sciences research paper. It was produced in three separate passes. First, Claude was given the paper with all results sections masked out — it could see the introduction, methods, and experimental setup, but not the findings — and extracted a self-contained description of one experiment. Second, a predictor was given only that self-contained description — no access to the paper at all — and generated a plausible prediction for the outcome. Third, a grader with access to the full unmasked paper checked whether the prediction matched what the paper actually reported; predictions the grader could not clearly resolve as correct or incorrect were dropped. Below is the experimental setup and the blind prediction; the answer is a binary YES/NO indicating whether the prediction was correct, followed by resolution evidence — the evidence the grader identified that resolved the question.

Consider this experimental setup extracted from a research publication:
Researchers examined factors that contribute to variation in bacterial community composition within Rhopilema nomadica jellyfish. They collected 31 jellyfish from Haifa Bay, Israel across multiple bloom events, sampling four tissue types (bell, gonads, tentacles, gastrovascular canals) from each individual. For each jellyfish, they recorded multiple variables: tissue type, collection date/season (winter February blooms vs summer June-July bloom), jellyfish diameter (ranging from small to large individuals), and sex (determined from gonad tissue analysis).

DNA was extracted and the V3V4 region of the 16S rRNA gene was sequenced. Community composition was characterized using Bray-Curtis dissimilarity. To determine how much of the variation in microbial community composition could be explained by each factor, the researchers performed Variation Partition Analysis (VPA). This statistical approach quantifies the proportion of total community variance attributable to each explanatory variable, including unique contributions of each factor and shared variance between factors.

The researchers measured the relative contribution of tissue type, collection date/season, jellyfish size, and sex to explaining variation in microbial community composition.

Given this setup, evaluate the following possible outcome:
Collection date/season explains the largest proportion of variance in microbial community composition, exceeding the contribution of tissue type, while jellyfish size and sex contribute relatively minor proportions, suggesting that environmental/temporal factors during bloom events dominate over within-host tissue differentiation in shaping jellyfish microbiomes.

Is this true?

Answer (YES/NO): NO